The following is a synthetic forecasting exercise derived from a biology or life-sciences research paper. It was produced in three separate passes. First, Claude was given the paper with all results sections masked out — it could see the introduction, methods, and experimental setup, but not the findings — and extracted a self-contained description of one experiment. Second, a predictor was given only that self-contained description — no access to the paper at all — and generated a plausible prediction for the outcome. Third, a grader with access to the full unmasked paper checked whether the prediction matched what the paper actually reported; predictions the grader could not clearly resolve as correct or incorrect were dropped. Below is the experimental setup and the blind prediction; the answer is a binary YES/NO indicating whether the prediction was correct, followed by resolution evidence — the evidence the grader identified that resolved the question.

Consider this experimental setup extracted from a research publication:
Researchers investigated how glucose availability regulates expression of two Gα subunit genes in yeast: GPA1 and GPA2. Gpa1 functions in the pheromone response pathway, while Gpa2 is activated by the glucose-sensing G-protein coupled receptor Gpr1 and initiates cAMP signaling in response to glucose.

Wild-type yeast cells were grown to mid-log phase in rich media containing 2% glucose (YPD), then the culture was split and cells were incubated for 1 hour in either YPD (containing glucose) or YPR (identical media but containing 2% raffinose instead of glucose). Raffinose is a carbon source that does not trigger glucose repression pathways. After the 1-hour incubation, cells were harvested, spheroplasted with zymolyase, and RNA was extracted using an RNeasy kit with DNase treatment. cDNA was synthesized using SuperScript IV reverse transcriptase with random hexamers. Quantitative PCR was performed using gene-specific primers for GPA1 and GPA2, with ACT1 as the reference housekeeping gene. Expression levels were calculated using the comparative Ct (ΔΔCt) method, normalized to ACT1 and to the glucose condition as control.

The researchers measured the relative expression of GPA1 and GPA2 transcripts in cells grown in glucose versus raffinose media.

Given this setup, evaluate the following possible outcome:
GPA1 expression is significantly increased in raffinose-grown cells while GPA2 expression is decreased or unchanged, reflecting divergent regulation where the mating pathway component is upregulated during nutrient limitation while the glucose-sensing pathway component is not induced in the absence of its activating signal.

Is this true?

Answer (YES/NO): NO